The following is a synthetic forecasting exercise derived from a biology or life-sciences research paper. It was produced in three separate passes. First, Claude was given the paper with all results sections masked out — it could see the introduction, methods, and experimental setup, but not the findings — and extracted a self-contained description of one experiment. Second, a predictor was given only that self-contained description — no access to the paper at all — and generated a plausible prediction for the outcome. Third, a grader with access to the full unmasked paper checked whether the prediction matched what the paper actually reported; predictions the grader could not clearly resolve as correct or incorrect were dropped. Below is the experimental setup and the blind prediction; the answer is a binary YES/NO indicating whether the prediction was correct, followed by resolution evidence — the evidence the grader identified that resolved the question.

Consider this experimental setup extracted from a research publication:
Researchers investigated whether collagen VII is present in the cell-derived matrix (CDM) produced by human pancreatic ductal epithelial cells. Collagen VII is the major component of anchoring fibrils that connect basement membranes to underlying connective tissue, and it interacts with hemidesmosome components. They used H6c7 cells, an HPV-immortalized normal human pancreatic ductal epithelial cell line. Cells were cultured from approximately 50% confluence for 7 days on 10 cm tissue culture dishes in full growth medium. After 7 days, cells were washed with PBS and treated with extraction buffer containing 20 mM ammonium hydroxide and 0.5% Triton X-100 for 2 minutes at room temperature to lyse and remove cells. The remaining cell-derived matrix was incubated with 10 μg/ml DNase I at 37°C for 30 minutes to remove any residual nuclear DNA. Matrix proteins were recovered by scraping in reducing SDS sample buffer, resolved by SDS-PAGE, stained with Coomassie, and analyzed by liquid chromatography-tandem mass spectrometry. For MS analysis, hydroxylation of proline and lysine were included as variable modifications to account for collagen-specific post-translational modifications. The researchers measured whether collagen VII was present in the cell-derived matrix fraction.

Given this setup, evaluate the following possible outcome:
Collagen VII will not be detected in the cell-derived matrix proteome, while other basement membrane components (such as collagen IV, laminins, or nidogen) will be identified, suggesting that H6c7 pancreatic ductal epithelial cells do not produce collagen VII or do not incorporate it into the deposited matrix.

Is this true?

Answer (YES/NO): NO